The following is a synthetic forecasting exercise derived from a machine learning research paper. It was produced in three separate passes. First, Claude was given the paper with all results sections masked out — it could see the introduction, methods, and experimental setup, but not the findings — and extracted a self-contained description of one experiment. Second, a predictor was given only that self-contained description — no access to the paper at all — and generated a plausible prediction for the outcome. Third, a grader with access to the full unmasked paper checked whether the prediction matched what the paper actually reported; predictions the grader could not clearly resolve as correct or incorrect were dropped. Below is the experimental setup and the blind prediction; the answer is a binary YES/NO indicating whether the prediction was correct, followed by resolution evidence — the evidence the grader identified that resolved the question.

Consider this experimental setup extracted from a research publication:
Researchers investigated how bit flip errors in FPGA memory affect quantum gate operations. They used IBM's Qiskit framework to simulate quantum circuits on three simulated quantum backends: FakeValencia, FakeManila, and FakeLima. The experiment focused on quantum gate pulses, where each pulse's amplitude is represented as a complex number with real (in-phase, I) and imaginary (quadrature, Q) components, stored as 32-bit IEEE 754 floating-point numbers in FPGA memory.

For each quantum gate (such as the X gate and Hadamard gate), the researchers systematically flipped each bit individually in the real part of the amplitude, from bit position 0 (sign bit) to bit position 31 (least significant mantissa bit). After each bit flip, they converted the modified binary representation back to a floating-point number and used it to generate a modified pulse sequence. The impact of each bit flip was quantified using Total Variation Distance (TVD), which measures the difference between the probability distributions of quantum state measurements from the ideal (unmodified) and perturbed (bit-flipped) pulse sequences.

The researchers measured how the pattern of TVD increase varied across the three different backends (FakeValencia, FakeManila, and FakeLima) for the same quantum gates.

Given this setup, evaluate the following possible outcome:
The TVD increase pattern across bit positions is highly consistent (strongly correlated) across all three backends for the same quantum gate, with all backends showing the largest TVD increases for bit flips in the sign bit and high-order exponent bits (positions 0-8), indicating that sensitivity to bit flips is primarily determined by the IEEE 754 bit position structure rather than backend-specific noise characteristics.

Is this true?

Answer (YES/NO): NO